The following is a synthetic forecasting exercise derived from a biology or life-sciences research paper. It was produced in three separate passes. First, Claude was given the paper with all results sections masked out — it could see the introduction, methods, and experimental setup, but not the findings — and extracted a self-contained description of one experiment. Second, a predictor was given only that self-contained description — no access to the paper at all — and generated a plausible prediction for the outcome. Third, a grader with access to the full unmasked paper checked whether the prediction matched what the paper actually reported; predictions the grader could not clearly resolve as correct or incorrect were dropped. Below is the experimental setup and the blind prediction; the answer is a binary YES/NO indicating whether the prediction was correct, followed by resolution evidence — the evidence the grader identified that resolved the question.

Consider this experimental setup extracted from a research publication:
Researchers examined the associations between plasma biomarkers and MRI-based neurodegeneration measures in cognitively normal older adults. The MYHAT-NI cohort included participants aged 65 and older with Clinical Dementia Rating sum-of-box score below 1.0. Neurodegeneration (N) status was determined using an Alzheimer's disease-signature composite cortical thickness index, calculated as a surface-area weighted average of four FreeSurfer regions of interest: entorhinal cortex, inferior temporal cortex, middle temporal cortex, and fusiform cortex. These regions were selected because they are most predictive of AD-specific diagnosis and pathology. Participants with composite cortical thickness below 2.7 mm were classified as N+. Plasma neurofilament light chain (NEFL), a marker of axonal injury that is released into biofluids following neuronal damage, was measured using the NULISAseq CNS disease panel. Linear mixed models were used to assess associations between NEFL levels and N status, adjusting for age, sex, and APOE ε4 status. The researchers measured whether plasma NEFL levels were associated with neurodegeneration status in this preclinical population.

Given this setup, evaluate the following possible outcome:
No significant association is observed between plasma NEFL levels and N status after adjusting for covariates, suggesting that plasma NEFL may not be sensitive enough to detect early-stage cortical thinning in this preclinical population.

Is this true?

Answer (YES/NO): YES